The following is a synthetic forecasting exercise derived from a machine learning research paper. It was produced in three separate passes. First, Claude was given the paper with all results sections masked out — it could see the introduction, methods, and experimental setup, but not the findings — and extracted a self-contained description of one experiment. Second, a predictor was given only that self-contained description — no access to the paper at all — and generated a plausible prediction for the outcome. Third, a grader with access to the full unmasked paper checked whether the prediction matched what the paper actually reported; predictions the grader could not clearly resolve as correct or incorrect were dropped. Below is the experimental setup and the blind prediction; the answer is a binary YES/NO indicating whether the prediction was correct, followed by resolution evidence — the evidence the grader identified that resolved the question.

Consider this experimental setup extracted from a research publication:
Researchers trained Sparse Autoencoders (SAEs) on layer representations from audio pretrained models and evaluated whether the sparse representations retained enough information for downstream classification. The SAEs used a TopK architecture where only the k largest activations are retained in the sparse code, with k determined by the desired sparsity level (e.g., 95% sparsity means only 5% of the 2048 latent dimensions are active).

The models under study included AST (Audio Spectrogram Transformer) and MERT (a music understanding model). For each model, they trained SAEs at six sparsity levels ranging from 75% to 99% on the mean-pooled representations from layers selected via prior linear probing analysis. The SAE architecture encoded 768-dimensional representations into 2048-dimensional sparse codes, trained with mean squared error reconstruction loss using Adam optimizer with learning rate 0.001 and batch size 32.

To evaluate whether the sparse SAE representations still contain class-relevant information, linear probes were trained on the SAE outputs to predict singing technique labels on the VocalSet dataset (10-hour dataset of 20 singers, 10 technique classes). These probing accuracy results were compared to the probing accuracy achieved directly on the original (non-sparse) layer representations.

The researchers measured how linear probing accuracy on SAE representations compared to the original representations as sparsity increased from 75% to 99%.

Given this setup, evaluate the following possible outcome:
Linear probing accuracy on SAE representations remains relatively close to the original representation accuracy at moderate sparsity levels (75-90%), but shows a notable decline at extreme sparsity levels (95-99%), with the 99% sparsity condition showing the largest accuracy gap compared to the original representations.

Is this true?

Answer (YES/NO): NO